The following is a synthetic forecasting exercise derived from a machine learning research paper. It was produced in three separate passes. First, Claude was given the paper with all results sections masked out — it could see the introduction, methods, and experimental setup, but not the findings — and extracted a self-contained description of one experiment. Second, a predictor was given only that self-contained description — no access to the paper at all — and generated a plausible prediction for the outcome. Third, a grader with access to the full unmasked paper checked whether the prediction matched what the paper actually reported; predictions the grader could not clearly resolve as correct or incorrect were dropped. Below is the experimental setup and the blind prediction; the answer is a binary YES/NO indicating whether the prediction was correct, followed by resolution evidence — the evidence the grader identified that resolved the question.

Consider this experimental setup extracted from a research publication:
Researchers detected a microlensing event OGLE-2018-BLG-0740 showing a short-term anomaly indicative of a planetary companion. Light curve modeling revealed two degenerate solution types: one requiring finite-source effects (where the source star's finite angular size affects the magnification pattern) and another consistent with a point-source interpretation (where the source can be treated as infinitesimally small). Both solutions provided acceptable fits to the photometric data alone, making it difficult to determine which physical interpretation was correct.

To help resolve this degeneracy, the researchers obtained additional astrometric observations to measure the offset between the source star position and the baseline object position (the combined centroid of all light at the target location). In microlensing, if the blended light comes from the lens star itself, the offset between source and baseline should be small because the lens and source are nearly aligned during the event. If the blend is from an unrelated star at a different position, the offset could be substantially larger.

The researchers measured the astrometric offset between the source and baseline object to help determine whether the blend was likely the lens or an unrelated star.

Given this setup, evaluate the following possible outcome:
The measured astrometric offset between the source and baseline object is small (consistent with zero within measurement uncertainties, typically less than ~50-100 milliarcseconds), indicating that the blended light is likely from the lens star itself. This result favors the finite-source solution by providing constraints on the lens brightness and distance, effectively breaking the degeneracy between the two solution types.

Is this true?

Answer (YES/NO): NO